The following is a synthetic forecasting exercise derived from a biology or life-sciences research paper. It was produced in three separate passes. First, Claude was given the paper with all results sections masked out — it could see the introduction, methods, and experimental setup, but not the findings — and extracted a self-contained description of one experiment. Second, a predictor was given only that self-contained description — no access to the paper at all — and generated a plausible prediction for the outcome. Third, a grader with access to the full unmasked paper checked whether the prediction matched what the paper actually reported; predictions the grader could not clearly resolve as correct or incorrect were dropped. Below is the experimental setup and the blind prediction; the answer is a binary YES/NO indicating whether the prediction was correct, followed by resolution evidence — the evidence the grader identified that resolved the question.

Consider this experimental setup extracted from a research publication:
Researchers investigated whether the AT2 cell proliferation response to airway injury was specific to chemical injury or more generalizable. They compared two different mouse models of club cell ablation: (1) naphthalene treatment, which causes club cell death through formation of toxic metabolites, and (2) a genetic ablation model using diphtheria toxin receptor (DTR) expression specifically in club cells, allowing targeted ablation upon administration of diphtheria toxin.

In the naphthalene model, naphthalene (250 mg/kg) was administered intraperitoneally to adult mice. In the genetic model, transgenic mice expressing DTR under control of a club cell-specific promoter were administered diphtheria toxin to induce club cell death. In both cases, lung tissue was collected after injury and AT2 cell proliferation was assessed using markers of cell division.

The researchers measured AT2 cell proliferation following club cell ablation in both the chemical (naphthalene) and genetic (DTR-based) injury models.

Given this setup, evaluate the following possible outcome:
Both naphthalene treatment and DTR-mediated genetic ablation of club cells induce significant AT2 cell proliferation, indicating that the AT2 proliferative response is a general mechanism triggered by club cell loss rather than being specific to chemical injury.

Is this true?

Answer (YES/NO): YES